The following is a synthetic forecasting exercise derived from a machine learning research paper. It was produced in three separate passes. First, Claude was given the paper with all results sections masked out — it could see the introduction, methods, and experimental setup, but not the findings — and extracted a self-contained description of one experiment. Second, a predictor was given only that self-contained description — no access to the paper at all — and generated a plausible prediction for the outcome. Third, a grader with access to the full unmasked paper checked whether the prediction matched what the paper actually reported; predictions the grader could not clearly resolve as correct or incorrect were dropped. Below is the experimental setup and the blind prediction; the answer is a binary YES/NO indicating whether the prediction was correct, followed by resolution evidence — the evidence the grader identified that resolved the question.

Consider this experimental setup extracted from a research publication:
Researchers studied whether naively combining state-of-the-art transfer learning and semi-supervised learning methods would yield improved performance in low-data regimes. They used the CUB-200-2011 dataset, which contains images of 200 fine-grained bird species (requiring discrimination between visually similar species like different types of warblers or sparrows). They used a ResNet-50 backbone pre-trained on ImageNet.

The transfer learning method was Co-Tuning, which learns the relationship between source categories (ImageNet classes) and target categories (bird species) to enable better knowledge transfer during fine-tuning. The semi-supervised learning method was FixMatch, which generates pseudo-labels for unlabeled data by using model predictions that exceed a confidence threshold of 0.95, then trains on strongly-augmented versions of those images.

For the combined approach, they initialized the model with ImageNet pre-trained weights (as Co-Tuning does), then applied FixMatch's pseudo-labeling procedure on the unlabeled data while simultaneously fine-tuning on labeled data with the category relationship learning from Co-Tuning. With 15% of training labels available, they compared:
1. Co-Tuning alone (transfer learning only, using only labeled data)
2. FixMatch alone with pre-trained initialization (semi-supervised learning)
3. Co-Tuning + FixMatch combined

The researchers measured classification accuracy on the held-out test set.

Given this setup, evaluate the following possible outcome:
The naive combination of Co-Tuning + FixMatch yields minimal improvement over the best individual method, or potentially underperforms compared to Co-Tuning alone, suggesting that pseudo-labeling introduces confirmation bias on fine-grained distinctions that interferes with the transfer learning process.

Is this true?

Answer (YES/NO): YES